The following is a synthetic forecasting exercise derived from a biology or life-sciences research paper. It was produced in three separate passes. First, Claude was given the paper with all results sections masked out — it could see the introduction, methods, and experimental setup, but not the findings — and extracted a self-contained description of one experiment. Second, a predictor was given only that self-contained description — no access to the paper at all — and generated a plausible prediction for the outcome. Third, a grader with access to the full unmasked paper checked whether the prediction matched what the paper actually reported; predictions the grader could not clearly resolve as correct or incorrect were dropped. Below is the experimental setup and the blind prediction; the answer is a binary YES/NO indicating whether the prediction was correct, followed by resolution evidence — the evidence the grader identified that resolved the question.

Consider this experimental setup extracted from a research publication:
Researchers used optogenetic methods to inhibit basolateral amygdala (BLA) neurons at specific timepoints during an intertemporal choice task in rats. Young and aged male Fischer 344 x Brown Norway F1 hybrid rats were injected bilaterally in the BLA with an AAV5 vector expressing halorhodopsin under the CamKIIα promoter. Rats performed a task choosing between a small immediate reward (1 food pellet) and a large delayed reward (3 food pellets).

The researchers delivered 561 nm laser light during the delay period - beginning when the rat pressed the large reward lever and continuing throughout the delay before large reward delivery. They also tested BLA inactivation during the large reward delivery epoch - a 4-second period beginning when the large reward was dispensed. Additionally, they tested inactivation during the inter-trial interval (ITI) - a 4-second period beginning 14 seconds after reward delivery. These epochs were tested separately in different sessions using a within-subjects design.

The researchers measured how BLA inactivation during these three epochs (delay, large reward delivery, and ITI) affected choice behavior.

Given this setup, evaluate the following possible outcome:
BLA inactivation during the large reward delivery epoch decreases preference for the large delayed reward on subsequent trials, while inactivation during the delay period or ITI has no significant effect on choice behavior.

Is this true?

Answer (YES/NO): NO